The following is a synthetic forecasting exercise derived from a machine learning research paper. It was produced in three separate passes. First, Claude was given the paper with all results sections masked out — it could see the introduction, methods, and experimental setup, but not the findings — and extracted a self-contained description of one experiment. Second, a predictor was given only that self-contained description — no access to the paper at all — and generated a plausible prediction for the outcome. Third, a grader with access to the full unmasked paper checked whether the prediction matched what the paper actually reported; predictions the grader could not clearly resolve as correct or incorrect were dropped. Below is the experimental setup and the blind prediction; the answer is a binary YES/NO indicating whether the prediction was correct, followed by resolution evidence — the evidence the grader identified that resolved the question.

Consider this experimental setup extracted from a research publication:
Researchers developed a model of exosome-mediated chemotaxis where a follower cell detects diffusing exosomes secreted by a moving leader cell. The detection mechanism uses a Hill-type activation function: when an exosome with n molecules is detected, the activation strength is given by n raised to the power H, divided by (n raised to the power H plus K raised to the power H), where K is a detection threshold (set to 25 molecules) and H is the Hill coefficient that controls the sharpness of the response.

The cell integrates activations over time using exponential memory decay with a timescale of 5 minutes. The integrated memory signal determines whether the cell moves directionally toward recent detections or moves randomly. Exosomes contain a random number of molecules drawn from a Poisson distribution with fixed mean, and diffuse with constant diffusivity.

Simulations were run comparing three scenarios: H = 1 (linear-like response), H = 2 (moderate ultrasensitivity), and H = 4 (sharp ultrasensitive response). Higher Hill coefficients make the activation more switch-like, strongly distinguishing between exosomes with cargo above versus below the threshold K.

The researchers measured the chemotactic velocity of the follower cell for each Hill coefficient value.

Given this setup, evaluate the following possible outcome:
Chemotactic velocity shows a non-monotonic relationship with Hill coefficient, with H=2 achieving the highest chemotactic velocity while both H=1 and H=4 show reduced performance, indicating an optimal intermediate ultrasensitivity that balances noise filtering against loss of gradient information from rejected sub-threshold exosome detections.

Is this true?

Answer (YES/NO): NO